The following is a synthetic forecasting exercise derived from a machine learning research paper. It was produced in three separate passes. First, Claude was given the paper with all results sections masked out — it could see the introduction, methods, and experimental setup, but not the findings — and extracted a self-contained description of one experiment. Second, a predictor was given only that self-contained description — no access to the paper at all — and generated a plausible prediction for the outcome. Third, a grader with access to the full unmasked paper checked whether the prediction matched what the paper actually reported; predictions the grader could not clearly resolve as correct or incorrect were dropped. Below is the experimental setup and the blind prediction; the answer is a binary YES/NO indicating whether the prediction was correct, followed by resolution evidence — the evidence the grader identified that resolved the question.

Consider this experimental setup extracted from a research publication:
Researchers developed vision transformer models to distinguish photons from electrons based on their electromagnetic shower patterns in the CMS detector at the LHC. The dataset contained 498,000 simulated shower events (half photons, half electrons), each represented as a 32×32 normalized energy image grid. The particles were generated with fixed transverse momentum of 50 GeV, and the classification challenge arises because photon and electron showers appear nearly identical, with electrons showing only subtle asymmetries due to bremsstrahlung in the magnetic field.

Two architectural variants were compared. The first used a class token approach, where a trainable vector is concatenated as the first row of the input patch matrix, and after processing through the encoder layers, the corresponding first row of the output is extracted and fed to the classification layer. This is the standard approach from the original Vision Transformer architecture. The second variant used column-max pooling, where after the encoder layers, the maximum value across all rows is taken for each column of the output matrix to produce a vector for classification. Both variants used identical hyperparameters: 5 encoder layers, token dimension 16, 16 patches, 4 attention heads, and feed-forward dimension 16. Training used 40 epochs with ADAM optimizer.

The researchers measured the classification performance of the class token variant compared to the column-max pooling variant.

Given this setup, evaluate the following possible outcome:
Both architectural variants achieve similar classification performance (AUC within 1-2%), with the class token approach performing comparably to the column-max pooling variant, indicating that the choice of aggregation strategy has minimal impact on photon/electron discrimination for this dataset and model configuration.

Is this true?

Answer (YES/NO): NO